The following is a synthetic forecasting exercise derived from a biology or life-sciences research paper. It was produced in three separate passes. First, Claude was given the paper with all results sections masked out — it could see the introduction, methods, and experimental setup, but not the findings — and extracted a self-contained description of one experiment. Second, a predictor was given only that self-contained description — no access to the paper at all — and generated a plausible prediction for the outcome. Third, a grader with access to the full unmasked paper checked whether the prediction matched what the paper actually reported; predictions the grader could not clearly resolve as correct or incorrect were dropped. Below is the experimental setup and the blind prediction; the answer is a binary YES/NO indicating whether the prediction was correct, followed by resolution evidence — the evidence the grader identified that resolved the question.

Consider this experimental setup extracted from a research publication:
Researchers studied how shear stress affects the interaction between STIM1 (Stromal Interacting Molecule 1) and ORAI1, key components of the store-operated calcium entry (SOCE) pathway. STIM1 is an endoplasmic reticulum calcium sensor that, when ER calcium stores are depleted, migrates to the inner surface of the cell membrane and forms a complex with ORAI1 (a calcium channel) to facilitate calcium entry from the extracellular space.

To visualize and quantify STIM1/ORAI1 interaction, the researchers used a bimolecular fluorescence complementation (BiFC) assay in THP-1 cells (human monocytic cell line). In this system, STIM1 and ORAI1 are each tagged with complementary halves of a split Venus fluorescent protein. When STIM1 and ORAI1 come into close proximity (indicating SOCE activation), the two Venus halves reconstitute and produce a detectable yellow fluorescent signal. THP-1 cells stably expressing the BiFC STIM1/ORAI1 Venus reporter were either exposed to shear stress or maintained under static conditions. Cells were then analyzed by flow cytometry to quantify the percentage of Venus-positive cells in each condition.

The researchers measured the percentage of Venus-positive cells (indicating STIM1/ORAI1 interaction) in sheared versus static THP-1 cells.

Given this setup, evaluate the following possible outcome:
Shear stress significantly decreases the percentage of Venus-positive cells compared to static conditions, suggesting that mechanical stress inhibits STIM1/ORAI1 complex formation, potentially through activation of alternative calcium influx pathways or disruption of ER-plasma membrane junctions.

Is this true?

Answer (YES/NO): NO